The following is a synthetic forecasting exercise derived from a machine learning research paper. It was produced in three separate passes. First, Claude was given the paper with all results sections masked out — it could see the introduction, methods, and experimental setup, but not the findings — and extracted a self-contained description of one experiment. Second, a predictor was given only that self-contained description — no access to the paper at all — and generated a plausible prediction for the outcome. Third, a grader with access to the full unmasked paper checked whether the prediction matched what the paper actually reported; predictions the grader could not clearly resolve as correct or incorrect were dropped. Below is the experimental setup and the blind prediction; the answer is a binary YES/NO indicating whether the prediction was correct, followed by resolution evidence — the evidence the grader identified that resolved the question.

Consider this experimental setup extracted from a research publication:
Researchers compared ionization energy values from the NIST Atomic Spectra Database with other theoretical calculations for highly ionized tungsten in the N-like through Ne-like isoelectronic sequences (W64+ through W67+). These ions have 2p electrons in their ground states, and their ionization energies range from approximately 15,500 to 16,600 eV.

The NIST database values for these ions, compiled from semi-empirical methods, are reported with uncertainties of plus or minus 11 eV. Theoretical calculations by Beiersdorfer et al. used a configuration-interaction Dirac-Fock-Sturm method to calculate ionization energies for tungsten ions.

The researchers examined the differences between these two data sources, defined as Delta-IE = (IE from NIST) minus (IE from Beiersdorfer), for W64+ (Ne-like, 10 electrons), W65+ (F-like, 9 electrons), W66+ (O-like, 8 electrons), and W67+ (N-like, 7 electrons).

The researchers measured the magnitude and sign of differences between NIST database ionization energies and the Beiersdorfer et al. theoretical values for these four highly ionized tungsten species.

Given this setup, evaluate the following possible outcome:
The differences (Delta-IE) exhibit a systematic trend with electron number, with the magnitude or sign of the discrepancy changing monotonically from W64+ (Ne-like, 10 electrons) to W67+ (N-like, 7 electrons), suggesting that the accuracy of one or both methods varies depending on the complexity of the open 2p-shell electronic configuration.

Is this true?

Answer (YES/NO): NO